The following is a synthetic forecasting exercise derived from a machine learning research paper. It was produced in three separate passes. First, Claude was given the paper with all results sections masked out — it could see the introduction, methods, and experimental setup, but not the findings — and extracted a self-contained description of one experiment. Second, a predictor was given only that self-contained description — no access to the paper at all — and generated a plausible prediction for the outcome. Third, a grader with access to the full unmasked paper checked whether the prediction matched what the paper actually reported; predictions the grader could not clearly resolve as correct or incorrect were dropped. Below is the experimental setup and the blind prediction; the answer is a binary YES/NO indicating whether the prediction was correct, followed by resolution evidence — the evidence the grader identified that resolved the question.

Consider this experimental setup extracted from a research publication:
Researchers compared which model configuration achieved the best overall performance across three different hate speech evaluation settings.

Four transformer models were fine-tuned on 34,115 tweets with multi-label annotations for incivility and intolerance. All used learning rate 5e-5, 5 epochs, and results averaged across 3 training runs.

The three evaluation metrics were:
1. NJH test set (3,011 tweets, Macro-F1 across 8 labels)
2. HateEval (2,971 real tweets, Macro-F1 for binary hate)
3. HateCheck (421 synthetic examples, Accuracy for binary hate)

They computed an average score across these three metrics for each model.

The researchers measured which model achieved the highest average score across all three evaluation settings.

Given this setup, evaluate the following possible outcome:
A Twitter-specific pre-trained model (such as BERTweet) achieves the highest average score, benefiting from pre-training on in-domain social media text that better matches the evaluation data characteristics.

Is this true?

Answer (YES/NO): NO